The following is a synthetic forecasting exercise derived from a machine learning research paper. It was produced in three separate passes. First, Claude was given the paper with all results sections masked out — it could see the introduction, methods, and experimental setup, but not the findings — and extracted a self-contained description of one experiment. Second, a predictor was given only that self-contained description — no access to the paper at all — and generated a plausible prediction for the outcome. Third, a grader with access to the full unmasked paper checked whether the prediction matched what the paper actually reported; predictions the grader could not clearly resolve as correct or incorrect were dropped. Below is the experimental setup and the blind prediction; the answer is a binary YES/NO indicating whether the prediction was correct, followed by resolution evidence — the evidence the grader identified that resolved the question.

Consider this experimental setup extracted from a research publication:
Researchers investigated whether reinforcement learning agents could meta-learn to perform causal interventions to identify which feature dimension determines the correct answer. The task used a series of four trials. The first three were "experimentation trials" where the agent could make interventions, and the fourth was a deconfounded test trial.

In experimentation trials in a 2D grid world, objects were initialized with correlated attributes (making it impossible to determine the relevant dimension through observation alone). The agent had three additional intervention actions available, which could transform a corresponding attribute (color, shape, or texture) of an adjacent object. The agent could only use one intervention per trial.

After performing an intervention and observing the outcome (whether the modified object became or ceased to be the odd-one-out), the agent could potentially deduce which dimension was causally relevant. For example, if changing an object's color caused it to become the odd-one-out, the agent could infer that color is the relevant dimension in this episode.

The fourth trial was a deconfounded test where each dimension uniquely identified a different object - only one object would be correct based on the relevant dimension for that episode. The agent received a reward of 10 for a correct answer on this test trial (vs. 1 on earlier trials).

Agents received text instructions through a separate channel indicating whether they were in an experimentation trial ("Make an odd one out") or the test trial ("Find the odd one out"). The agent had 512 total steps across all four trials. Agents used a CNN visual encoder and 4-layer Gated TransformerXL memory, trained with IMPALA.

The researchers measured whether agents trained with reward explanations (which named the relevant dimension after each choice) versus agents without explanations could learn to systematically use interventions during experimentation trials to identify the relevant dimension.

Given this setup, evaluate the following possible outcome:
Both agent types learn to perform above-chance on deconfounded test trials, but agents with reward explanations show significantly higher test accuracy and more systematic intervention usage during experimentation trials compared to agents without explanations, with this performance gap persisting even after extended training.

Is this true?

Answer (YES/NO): NO